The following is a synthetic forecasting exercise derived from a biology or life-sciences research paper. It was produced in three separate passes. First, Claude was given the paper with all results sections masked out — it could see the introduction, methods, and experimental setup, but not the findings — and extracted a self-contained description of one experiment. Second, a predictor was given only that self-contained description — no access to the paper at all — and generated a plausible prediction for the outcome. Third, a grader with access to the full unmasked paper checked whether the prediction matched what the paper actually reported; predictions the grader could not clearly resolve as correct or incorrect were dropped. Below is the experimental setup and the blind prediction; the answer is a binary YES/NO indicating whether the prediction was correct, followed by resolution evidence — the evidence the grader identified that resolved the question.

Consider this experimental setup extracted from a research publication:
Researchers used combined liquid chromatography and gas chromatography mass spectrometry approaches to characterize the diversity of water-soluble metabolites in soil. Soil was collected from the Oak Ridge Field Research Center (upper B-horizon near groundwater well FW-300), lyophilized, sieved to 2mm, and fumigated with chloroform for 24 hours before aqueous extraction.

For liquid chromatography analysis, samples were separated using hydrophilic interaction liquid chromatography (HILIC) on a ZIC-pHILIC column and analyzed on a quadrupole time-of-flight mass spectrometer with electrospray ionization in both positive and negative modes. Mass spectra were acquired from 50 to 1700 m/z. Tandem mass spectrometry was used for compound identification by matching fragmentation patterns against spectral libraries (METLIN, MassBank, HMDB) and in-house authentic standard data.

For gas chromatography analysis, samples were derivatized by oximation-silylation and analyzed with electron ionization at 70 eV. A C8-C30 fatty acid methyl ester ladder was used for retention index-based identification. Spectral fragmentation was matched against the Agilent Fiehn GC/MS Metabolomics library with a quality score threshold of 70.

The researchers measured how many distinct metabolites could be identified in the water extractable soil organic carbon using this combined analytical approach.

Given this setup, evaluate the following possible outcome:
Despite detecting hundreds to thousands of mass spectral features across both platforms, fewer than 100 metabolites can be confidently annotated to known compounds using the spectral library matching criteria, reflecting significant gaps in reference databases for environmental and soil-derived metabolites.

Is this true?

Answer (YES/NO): YES